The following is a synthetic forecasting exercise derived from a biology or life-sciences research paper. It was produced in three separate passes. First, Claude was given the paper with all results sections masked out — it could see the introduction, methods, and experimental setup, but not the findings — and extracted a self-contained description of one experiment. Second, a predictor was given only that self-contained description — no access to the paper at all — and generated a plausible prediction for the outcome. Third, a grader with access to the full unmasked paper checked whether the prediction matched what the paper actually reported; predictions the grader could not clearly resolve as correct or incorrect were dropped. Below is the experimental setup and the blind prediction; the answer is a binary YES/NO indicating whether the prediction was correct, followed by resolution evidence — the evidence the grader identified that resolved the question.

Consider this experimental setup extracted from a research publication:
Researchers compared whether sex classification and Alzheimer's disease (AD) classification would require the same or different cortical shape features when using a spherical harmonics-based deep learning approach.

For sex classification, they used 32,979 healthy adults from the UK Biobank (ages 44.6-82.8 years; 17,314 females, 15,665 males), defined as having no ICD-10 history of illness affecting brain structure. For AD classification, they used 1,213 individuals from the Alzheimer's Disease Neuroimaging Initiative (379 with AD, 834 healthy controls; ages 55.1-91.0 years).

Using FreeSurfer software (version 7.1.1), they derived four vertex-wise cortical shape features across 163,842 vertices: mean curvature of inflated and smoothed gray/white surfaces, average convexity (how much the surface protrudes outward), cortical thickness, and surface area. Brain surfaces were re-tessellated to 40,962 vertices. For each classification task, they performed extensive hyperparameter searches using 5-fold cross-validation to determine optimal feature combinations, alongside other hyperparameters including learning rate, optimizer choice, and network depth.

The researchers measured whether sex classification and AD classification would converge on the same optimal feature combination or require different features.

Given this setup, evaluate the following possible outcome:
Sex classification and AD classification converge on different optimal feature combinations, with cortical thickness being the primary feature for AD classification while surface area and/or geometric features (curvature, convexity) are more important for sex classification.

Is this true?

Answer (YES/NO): NO